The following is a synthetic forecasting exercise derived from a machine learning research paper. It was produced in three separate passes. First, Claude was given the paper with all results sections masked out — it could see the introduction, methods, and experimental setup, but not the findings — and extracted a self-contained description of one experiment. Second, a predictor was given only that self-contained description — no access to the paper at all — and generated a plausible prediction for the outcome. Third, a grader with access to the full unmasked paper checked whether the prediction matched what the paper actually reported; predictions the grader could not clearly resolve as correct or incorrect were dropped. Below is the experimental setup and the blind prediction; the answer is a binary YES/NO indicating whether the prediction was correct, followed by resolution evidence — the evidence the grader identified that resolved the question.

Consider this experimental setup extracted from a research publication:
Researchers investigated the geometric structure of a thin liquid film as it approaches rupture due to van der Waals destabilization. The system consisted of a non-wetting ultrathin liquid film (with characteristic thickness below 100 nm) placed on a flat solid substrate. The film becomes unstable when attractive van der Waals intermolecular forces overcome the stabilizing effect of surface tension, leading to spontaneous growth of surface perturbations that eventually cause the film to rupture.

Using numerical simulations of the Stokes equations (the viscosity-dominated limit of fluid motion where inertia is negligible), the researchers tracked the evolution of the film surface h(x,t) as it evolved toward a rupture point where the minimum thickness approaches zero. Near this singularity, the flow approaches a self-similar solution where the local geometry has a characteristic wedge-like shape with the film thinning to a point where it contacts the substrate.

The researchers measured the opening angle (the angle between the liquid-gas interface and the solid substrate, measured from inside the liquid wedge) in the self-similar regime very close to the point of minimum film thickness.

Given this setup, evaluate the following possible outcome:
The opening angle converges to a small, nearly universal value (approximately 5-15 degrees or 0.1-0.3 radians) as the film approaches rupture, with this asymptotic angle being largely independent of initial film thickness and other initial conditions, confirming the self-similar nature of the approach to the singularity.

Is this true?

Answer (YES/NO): NO